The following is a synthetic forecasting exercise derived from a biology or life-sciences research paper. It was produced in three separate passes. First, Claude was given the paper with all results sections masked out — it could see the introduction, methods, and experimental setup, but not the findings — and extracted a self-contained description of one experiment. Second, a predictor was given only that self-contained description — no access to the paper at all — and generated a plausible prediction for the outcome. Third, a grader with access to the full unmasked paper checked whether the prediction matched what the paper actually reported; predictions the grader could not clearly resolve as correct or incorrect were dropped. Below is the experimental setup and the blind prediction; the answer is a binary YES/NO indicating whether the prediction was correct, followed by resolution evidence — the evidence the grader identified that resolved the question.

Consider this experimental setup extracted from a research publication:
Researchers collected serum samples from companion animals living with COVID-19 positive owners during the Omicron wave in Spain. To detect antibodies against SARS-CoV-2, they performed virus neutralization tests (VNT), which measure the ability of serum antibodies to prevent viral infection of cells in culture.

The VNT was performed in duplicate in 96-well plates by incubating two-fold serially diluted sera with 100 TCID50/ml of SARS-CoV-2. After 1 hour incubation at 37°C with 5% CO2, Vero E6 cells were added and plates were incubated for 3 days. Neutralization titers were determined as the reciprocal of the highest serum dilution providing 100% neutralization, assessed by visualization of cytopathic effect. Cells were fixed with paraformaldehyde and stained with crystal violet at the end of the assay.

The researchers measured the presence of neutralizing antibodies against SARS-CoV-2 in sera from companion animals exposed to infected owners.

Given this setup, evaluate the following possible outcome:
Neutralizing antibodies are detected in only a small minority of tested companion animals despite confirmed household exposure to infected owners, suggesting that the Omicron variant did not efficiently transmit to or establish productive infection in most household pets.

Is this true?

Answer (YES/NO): NO